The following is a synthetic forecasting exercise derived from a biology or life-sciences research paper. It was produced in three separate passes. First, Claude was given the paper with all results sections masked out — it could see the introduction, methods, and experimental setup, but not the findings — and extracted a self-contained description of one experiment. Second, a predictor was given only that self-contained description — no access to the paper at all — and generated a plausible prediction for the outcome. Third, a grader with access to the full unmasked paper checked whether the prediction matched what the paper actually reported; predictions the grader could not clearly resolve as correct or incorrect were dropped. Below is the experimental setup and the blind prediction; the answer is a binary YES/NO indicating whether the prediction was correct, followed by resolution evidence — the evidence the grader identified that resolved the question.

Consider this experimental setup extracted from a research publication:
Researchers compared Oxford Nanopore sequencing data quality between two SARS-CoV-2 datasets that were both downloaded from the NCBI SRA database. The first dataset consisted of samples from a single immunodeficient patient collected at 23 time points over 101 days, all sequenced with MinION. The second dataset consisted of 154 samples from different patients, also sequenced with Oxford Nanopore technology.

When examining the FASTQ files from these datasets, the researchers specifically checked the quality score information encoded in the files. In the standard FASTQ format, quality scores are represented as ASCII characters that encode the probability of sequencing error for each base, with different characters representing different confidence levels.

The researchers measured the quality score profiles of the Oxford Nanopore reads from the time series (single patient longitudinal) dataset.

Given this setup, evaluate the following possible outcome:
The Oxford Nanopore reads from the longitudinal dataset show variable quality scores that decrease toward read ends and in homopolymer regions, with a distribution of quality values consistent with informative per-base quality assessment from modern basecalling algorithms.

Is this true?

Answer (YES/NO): NO